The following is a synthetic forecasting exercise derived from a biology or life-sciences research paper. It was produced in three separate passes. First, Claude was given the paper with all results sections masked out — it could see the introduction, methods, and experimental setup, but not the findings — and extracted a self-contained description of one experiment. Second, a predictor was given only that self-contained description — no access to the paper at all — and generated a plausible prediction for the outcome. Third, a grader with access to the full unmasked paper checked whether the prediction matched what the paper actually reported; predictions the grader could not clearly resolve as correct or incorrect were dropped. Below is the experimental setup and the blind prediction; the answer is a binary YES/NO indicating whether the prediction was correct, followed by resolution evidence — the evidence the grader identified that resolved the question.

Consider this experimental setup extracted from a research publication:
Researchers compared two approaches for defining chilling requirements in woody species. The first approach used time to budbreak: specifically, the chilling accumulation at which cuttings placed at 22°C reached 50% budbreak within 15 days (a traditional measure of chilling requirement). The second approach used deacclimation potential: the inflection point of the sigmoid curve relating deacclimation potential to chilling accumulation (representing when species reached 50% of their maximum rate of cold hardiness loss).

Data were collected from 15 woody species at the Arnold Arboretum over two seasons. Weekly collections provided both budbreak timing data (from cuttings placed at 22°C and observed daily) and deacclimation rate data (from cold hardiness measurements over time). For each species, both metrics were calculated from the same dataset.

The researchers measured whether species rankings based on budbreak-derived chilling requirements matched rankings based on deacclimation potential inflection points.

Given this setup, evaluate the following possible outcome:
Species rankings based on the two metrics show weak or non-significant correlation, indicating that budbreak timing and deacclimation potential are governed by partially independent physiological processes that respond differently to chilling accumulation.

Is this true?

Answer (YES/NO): YES